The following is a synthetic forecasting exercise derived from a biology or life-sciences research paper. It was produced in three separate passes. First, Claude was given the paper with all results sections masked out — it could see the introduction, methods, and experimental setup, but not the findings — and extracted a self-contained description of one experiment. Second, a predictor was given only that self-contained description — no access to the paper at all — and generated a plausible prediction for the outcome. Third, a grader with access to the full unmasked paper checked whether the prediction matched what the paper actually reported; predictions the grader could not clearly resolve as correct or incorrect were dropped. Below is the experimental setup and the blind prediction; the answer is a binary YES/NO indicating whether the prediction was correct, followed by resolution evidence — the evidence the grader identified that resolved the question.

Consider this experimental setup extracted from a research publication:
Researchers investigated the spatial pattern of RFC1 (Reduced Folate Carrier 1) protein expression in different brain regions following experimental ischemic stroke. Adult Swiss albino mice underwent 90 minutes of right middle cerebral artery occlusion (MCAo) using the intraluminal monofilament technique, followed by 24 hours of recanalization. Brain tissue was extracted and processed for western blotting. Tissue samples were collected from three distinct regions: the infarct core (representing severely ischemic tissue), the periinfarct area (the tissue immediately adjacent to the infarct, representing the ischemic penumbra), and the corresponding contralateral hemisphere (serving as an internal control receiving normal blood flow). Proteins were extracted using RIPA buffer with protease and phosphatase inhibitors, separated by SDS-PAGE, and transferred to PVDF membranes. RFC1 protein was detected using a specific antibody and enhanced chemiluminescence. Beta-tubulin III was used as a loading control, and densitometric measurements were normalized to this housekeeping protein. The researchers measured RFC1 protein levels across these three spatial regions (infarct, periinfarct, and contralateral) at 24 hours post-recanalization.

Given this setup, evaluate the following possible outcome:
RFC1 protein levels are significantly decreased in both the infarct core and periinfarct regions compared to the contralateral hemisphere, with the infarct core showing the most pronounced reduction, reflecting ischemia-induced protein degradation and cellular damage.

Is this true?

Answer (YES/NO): NO